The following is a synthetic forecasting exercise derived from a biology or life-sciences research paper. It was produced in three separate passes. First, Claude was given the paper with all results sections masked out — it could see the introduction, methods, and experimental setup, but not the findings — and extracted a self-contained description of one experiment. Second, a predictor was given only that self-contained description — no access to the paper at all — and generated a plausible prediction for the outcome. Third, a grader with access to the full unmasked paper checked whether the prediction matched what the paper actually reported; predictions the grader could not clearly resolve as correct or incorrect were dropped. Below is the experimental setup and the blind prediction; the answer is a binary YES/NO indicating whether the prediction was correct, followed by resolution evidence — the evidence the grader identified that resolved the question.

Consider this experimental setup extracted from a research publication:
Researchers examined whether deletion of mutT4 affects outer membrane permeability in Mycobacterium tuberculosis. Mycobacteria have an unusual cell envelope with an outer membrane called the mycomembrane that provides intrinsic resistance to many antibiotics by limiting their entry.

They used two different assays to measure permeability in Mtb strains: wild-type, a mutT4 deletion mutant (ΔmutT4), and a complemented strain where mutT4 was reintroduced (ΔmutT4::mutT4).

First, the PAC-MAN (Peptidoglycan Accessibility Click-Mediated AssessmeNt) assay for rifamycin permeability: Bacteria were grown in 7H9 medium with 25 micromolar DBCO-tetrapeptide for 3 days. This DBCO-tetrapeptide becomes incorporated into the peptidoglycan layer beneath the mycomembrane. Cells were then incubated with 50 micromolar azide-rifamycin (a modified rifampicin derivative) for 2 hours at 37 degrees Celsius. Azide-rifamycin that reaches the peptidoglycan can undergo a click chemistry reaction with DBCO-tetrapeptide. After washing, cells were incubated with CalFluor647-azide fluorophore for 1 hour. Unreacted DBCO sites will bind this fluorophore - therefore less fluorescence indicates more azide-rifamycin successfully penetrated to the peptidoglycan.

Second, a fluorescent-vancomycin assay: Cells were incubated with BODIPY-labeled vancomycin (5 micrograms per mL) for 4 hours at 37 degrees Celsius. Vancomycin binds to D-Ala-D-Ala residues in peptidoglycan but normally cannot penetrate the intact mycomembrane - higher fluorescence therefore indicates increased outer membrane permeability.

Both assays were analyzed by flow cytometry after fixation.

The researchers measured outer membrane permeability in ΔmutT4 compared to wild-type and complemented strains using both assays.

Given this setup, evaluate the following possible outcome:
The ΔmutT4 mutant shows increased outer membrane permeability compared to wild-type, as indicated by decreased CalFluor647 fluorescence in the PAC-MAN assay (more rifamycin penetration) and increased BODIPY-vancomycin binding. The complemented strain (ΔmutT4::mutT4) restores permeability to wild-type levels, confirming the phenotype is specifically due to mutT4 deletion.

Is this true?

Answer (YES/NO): YES